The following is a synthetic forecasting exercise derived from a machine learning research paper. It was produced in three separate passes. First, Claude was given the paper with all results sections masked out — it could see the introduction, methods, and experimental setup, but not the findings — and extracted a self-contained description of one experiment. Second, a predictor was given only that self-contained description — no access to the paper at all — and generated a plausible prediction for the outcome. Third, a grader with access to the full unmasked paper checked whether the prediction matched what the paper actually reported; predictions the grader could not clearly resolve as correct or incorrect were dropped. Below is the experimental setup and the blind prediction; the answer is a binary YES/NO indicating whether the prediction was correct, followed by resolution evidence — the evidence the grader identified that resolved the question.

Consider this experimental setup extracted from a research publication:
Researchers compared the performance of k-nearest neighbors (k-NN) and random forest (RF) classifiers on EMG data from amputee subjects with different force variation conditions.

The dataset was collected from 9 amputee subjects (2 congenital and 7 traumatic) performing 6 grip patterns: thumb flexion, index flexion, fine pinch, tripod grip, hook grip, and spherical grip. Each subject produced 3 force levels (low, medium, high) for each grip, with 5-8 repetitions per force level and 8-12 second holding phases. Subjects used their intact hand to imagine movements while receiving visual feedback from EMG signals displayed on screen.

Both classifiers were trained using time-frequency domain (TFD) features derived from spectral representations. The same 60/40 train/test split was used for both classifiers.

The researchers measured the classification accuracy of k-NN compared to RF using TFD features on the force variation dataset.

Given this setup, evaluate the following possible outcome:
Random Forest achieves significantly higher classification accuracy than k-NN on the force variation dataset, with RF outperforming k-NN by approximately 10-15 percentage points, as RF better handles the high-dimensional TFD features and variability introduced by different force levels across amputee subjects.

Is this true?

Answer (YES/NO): NO